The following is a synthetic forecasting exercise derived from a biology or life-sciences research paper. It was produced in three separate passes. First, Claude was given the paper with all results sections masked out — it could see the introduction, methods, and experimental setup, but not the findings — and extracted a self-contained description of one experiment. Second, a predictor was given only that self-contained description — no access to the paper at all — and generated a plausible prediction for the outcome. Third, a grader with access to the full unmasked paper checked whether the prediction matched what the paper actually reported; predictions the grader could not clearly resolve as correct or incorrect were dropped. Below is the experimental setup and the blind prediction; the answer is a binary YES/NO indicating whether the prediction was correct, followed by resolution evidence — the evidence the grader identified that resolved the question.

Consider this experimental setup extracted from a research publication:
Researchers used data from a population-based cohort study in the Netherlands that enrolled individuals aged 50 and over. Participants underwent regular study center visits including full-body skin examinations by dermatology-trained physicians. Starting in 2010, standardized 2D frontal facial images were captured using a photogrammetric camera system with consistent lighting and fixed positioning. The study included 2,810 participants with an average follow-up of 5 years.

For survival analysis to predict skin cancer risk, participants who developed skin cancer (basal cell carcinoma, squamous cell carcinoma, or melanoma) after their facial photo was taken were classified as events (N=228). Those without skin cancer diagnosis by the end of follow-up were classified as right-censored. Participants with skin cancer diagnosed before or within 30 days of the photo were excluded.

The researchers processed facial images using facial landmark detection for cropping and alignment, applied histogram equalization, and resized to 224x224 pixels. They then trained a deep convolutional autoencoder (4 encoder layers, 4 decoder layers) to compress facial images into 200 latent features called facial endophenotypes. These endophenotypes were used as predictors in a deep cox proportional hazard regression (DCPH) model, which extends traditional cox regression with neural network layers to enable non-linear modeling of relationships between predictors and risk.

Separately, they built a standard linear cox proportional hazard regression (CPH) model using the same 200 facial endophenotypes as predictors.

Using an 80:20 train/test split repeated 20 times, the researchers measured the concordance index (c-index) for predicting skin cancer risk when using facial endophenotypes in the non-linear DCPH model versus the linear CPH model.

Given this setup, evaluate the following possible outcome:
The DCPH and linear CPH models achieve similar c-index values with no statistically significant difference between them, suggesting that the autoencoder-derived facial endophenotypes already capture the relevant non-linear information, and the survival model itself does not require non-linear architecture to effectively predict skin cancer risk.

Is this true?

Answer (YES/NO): NO